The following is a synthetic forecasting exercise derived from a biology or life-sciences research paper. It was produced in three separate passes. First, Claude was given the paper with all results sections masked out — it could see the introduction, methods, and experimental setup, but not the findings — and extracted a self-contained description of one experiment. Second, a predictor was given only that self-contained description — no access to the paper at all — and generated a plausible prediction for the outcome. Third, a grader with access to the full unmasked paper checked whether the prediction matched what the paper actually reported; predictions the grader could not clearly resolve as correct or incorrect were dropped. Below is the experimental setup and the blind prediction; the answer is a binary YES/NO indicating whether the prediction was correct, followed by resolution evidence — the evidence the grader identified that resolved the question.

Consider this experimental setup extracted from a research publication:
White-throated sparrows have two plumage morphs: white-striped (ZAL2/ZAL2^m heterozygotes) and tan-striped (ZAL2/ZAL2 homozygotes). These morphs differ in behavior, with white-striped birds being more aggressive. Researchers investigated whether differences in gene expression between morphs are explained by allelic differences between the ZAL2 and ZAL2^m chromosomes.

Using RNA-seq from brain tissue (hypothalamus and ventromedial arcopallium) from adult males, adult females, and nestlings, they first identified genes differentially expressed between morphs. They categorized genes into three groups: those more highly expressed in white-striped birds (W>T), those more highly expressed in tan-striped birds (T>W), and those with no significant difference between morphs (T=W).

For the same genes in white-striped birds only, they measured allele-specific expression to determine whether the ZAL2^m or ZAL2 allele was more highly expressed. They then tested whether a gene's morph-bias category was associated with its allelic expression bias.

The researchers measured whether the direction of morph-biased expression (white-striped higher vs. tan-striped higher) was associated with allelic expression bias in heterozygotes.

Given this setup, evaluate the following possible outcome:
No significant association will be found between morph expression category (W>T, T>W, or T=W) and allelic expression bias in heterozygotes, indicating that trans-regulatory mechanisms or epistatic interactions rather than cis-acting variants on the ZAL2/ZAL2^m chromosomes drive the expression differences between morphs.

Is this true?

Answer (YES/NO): NO